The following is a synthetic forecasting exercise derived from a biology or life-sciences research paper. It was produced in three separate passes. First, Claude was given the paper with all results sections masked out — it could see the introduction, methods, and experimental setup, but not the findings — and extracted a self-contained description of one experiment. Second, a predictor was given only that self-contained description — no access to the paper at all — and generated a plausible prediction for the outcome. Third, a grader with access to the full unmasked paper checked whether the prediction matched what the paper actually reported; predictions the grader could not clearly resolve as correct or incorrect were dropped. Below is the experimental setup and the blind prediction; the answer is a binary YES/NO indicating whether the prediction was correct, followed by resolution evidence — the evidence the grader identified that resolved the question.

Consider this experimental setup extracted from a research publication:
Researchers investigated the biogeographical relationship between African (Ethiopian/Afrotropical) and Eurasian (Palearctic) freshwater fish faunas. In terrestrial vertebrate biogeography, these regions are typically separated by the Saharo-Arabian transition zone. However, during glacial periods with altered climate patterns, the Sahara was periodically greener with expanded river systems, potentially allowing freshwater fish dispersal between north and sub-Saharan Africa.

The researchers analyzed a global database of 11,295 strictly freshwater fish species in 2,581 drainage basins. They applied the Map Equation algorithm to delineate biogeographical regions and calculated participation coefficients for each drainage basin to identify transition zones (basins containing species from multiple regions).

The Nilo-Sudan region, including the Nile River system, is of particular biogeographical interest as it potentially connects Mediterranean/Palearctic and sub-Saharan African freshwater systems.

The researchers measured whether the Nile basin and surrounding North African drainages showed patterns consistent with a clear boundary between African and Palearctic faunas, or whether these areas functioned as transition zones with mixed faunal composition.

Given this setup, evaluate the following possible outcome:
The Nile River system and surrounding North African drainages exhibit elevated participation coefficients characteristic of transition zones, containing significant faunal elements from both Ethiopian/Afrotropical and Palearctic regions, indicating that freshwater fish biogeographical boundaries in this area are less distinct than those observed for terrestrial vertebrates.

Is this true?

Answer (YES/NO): NO